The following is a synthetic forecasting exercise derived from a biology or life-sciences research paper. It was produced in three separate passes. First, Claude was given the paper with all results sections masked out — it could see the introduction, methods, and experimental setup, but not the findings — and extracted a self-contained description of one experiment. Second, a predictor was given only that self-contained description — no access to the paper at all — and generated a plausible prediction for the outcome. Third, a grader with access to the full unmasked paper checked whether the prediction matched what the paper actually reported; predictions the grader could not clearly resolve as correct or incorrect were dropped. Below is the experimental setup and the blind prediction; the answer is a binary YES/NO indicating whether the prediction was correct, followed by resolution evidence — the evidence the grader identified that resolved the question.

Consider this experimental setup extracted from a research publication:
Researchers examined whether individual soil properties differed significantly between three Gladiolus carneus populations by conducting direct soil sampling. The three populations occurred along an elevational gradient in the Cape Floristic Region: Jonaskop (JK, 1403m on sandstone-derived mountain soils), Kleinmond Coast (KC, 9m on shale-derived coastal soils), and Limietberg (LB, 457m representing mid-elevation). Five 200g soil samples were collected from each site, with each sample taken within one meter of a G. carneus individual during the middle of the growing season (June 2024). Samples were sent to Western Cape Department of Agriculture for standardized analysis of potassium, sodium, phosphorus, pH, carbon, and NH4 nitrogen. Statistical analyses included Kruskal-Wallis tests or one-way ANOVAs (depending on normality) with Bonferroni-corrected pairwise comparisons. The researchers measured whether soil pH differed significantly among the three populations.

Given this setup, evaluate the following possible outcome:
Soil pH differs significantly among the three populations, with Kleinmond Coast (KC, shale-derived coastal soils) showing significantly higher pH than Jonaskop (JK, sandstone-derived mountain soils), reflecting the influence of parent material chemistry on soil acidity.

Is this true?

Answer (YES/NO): YES